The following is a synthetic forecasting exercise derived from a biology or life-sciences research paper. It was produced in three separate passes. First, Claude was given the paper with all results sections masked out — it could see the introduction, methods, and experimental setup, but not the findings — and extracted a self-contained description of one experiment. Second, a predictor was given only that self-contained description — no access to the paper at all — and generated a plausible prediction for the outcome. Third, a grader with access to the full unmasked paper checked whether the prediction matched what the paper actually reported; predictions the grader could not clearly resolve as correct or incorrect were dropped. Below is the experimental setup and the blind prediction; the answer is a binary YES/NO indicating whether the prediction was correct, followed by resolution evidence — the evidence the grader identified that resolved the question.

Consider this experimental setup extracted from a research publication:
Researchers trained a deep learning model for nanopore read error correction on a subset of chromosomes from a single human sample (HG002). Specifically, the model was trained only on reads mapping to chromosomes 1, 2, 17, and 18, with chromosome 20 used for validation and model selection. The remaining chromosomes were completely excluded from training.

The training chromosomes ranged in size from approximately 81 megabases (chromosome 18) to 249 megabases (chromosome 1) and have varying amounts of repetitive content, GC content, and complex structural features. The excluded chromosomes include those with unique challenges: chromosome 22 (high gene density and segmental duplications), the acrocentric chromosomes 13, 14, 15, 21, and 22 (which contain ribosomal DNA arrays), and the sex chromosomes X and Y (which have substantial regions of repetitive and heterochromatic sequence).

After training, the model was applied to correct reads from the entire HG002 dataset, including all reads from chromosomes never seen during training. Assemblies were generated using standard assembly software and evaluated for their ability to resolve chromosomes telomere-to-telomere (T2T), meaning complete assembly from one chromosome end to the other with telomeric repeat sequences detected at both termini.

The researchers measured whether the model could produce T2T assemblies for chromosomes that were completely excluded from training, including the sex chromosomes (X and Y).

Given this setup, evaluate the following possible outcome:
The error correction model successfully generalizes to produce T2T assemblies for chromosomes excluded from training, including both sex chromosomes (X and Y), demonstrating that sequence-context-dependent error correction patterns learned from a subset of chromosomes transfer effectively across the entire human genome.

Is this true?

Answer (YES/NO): YES